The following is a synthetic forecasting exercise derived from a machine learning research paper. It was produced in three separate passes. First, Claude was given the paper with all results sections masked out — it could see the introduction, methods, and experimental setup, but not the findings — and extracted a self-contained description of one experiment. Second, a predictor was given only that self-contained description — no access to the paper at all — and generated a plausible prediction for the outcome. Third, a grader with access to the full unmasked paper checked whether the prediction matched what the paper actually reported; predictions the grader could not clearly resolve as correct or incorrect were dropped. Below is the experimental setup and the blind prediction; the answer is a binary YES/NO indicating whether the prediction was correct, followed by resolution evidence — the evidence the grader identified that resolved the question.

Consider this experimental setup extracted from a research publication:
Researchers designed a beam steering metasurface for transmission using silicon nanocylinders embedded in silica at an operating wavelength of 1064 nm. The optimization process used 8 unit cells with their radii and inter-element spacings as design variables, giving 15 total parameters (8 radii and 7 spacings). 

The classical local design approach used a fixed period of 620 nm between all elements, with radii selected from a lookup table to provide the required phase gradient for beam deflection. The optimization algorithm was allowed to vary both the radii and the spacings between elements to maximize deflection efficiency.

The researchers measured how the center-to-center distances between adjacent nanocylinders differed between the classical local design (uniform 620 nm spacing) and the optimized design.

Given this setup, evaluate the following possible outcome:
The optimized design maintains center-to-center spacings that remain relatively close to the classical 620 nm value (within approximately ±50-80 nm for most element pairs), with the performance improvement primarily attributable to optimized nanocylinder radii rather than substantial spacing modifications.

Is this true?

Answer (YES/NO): YES